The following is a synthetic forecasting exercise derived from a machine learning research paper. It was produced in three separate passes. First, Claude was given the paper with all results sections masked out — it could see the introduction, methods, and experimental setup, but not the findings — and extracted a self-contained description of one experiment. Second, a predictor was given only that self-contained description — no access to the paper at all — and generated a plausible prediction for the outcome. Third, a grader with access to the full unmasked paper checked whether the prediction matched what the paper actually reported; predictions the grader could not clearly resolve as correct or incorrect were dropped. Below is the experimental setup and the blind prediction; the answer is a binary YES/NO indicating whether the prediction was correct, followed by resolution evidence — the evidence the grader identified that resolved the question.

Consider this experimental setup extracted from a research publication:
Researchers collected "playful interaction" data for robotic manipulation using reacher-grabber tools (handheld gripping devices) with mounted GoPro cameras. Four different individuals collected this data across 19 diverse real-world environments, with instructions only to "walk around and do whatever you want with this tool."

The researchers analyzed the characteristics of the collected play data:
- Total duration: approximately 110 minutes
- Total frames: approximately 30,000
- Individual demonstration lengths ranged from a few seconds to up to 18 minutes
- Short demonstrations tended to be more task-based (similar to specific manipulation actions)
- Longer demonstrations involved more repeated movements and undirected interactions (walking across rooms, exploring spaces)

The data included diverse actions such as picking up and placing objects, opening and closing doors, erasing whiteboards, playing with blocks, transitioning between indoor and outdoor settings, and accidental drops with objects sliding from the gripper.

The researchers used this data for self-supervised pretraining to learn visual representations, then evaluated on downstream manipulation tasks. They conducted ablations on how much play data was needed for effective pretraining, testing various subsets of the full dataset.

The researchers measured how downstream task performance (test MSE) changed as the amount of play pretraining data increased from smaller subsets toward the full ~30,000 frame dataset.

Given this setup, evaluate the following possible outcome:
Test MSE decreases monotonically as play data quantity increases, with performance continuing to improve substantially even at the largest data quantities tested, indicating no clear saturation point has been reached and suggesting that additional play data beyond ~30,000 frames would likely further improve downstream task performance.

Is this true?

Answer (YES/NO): NO